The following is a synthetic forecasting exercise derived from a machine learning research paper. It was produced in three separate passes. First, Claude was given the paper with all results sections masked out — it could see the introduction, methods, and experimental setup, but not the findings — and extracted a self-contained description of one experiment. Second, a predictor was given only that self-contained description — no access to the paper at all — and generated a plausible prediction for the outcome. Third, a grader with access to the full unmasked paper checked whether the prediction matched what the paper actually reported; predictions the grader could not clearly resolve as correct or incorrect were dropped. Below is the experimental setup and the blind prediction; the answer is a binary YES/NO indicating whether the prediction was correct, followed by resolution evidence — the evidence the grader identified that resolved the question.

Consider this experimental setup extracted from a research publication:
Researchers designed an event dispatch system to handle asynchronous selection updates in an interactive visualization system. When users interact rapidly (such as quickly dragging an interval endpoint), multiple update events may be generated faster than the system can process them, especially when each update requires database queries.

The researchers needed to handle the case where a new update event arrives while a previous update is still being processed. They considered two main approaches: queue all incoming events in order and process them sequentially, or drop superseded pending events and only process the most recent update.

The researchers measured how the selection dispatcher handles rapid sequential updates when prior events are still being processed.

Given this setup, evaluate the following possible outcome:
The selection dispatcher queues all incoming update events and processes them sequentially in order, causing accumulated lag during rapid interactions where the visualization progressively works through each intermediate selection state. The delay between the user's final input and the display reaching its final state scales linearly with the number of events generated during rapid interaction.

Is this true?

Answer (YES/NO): NO